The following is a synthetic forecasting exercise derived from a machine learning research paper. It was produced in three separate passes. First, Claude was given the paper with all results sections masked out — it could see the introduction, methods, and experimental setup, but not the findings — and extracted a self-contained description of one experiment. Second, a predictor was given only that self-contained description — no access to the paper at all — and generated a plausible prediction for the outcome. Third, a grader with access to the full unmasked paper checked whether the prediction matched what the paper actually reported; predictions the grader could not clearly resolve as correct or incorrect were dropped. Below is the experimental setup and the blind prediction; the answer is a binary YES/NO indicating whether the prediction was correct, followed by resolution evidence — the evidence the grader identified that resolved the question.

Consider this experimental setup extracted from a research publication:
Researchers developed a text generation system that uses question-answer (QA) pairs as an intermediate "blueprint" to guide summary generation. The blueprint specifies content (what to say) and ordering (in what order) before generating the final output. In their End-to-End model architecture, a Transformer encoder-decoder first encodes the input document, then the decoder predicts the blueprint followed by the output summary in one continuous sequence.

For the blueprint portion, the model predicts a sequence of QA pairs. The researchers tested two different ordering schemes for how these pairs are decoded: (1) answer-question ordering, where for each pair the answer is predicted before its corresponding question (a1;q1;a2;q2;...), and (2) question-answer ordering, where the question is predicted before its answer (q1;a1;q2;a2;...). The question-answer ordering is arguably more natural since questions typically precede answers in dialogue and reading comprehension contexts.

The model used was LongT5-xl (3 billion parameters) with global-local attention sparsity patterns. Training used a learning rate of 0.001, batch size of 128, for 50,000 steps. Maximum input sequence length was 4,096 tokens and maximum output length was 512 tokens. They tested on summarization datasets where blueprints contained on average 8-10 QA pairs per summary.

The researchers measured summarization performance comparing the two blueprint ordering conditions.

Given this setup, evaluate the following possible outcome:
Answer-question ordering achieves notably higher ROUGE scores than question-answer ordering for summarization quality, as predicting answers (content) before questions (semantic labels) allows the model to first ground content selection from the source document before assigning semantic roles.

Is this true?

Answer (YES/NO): NO